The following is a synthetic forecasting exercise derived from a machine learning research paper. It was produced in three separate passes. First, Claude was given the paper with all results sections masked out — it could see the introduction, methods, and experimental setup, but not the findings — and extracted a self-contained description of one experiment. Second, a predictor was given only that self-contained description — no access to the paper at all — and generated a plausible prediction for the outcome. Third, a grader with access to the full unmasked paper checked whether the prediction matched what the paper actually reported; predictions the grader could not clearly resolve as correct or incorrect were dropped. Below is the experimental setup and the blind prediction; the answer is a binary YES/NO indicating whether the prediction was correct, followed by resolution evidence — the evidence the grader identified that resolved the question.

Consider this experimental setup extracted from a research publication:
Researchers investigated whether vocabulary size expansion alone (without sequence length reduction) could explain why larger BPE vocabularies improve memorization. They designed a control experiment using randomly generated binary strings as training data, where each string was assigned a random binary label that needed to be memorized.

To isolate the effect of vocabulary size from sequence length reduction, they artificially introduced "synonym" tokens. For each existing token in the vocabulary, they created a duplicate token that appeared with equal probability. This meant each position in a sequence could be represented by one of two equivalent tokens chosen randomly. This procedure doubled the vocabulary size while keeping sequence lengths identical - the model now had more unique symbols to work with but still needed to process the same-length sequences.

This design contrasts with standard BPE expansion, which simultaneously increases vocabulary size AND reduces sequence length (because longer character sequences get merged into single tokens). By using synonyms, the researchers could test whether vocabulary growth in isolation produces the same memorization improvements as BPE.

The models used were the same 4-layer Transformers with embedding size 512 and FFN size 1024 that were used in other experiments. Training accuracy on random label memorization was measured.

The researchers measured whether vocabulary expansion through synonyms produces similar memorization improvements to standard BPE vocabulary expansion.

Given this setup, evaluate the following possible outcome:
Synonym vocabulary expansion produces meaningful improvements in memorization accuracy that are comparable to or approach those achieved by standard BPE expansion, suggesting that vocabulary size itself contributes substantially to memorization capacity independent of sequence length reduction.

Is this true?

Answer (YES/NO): NO